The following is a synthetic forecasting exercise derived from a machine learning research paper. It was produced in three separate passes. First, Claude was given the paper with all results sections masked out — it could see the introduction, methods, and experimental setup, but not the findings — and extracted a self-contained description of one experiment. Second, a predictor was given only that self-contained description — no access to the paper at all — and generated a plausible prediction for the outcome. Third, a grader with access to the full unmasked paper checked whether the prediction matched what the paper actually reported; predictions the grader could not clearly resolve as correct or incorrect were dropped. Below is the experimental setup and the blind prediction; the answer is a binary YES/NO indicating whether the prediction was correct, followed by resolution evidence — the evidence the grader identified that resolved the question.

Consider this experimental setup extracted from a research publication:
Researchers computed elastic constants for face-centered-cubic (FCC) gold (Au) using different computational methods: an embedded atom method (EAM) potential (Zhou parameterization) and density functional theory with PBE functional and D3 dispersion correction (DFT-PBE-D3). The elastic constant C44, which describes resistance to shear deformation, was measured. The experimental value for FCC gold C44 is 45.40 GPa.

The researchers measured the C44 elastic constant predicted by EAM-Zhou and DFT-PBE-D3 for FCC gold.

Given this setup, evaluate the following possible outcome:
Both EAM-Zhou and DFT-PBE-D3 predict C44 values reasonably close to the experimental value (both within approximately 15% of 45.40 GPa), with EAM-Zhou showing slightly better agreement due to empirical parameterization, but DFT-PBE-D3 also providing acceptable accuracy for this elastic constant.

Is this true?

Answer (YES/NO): NO